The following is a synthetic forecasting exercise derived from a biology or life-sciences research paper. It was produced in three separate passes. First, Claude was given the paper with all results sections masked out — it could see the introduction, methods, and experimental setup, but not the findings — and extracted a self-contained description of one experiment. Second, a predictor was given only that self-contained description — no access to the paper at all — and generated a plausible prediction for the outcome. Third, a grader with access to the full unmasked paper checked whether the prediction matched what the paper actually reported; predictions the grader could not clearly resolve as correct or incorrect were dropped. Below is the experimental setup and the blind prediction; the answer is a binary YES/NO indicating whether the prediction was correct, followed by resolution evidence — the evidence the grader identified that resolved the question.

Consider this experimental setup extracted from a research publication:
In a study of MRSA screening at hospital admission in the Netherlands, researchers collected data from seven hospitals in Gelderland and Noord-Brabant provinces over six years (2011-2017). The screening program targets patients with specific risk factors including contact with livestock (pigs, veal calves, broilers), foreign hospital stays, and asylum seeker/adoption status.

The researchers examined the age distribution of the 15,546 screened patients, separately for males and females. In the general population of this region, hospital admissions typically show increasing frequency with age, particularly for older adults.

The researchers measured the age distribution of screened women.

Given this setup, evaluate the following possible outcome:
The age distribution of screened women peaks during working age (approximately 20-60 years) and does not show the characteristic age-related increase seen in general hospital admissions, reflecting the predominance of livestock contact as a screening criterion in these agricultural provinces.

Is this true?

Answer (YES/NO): YES